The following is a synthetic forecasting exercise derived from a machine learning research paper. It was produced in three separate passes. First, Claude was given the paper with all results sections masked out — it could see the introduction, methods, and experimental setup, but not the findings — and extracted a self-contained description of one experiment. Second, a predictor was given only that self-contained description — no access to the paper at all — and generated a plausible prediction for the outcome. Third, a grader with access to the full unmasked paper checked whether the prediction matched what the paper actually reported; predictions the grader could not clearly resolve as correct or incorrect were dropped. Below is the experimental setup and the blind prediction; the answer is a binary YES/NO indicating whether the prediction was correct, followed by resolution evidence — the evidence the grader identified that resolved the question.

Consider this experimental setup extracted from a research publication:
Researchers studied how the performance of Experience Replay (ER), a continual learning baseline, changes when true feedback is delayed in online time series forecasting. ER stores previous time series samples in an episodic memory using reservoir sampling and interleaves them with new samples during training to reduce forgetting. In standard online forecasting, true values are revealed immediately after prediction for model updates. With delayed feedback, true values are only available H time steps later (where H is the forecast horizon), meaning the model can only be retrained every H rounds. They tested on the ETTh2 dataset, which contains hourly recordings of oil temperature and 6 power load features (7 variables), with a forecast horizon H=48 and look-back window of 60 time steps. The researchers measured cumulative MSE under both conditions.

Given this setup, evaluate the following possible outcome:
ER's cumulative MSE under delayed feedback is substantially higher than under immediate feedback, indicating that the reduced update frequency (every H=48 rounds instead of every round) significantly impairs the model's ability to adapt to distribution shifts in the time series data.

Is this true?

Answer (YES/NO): YES